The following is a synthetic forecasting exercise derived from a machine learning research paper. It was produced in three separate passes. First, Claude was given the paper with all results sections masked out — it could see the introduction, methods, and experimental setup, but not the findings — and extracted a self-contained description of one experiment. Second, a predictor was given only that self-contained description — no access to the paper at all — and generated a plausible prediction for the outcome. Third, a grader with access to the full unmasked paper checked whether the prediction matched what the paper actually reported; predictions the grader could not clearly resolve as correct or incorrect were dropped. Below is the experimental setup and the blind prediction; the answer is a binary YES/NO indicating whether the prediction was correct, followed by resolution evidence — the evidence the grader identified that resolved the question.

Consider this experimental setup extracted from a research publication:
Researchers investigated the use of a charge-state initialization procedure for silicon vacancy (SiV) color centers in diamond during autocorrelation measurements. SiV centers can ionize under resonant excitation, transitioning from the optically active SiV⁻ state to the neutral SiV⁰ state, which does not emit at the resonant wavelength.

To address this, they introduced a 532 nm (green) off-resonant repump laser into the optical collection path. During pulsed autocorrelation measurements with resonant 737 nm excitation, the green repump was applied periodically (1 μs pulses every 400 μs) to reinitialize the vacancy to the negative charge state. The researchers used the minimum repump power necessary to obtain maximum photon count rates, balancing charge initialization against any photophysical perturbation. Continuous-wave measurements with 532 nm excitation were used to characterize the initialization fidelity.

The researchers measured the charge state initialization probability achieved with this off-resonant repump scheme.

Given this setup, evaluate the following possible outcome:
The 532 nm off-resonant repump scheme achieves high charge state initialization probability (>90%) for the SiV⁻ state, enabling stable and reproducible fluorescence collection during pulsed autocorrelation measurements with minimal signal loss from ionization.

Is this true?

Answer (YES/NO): NO